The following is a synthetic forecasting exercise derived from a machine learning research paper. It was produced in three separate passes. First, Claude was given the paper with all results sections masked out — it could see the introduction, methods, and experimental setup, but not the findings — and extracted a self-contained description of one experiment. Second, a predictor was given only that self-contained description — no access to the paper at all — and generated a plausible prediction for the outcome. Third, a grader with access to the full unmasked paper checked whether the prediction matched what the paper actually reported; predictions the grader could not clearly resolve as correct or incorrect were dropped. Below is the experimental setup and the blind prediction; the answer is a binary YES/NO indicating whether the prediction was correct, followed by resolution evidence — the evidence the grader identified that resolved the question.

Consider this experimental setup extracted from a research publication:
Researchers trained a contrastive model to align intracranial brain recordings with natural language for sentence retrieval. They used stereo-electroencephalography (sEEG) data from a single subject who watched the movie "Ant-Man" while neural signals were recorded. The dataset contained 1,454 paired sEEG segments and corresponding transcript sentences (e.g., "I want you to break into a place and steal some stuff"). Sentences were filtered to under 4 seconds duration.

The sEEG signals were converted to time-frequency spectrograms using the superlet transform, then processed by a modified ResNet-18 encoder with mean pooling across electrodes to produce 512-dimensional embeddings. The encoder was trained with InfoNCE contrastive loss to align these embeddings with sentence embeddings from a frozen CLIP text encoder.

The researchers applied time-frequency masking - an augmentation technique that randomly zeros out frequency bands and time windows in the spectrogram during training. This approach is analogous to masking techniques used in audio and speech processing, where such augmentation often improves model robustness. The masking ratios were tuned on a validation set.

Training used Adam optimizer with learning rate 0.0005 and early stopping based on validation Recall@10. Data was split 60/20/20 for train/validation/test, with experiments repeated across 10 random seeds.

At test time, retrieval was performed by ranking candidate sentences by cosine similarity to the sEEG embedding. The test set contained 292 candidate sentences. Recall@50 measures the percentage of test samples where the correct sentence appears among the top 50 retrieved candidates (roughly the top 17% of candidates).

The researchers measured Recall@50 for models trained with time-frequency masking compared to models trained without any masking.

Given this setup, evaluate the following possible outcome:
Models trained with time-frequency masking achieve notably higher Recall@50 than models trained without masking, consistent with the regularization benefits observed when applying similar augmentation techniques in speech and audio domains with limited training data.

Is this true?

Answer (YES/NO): NO